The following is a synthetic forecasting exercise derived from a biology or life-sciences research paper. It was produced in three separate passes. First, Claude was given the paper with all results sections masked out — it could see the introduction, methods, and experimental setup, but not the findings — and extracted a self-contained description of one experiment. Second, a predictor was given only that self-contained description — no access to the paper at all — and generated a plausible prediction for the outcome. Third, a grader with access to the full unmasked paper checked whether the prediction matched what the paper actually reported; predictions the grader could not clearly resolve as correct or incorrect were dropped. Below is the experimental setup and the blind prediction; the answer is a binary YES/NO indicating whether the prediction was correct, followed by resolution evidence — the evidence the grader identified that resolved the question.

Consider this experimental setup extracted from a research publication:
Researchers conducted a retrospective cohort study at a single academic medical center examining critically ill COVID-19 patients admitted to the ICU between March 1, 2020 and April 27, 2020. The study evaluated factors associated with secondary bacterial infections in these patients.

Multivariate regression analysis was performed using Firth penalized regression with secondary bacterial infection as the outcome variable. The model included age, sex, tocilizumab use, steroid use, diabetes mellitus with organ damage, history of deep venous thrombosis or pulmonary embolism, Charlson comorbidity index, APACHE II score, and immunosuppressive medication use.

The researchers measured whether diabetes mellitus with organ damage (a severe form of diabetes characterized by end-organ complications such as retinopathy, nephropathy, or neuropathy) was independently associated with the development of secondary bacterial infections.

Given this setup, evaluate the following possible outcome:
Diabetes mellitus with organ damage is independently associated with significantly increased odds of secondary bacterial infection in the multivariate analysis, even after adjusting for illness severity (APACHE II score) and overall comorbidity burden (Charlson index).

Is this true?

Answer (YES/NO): NO